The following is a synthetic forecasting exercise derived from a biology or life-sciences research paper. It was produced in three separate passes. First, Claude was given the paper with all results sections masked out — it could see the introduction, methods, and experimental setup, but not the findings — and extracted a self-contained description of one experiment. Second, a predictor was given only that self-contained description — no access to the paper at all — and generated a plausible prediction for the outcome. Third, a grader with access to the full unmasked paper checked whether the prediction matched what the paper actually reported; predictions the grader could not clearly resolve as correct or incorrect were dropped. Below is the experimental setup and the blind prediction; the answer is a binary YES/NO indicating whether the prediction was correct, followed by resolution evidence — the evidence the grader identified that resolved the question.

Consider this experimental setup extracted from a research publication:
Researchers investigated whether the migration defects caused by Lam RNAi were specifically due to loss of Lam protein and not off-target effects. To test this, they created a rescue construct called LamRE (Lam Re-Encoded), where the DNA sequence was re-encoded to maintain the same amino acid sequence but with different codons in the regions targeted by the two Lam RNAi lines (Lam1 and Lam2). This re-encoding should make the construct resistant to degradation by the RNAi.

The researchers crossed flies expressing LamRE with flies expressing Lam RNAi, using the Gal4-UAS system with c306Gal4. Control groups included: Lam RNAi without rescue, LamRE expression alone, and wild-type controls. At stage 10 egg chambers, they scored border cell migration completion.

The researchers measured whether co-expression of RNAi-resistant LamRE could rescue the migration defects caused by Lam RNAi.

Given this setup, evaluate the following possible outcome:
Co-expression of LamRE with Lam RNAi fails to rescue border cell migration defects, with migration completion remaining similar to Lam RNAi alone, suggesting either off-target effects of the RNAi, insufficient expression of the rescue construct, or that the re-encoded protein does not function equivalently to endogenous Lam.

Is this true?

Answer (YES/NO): NO